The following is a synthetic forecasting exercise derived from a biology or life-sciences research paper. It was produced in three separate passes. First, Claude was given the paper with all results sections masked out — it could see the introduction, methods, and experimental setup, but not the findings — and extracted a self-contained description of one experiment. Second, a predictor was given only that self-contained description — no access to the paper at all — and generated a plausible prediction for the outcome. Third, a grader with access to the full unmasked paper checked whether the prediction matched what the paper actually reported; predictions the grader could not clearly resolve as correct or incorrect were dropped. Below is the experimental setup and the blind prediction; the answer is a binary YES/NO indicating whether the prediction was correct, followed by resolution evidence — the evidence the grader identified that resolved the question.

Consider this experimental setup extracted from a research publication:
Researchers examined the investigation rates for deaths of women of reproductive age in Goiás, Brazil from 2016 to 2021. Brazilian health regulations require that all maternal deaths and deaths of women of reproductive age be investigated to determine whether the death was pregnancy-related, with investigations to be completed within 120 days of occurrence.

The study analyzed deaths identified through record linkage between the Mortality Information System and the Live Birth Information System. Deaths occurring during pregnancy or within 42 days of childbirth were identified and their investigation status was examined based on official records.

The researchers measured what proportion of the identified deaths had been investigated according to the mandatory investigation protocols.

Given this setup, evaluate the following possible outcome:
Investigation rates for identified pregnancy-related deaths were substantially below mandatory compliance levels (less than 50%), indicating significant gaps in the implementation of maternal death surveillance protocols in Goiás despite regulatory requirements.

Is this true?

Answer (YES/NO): NO